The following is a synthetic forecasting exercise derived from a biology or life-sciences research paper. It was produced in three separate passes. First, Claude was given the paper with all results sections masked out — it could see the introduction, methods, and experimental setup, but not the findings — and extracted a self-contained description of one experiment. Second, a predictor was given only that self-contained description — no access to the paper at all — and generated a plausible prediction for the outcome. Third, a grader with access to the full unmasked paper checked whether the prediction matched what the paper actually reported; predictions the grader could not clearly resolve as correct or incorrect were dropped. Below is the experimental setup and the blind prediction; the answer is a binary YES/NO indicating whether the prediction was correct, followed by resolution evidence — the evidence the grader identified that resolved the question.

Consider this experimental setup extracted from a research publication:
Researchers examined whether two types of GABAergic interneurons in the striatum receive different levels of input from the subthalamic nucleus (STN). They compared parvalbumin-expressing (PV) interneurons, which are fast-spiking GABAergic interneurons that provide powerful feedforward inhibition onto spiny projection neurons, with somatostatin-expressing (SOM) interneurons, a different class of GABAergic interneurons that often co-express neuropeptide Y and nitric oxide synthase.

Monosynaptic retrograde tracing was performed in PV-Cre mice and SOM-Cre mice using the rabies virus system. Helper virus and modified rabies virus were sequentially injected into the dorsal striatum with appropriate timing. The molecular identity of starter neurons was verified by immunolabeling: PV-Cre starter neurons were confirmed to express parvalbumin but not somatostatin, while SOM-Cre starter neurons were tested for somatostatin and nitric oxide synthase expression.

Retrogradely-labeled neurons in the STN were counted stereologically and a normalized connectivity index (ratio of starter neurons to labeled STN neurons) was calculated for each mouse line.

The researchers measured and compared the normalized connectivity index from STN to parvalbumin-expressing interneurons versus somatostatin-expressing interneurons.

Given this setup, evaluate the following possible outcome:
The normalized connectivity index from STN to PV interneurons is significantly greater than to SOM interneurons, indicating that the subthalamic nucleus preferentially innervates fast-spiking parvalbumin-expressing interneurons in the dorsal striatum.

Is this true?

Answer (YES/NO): YES